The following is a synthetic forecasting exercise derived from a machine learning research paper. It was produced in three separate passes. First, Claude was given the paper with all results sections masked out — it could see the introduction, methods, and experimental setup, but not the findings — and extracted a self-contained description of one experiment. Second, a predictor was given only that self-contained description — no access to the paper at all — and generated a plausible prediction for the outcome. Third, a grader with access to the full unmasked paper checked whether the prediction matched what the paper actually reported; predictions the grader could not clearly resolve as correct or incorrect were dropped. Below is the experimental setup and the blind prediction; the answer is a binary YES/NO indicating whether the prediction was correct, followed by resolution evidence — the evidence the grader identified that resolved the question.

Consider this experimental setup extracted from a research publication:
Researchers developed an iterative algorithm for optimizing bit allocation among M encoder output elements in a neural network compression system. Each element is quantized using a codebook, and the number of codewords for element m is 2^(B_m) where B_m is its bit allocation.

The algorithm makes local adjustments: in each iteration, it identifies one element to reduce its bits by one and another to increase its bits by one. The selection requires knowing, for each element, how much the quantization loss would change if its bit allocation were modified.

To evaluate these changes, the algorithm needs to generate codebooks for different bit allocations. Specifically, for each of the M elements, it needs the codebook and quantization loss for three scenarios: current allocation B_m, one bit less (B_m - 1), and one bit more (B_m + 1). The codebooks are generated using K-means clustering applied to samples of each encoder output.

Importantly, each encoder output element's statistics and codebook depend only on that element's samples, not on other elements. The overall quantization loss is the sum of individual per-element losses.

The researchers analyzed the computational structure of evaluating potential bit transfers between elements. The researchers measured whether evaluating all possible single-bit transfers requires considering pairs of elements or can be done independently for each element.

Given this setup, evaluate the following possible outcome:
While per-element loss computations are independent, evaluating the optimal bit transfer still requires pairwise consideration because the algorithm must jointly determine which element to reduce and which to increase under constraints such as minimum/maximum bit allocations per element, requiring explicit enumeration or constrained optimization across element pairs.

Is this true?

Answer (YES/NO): NO